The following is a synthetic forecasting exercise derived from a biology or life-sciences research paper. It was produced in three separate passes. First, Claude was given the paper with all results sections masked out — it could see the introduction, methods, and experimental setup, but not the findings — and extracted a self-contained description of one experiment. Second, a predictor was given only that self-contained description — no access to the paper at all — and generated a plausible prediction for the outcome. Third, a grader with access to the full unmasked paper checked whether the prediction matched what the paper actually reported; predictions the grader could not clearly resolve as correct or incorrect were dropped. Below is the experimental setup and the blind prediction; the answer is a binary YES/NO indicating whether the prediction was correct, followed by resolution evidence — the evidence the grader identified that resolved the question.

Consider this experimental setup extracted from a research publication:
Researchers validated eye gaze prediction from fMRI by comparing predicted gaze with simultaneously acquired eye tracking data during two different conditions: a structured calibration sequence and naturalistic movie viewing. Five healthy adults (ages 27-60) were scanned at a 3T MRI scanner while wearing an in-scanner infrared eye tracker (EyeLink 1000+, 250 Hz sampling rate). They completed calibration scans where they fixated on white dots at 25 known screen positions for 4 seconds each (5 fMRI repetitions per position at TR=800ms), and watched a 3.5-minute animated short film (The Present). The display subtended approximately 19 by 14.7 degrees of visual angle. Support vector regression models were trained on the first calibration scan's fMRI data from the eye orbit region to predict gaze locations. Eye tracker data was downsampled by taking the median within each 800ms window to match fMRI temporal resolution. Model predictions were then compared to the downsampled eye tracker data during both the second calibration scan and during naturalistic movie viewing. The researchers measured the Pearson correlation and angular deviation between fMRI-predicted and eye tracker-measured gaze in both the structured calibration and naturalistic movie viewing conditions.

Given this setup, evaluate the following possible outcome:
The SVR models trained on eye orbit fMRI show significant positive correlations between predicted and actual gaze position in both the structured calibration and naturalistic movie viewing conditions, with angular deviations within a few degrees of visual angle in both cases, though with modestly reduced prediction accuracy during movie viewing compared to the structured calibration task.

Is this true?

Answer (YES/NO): YES